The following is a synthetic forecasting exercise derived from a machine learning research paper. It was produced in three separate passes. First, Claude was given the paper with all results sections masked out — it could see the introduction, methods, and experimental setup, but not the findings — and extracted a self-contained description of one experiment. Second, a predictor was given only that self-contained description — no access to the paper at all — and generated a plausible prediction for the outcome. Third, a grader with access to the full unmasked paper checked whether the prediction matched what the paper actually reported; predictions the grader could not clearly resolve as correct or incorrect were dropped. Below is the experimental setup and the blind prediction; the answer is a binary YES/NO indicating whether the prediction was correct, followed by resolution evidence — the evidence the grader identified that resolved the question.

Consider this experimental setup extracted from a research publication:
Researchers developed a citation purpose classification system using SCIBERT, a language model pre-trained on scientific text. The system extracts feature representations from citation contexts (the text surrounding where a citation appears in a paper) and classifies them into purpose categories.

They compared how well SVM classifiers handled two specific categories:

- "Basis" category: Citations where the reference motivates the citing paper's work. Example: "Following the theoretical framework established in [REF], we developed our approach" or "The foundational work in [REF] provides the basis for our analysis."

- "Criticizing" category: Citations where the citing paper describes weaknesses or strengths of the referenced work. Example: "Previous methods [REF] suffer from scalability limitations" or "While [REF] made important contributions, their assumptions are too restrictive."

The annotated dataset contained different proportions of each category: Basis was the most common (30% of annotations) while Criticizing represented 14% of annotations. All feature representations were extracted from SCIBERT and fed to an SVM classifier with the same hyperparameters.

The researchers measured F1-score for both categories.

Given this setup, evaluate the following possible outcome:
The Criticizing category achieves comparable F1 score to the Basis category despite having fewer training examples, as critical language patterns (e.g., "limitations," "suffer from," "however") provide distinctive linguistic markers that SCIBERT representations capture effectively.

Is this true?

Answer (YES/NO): NO